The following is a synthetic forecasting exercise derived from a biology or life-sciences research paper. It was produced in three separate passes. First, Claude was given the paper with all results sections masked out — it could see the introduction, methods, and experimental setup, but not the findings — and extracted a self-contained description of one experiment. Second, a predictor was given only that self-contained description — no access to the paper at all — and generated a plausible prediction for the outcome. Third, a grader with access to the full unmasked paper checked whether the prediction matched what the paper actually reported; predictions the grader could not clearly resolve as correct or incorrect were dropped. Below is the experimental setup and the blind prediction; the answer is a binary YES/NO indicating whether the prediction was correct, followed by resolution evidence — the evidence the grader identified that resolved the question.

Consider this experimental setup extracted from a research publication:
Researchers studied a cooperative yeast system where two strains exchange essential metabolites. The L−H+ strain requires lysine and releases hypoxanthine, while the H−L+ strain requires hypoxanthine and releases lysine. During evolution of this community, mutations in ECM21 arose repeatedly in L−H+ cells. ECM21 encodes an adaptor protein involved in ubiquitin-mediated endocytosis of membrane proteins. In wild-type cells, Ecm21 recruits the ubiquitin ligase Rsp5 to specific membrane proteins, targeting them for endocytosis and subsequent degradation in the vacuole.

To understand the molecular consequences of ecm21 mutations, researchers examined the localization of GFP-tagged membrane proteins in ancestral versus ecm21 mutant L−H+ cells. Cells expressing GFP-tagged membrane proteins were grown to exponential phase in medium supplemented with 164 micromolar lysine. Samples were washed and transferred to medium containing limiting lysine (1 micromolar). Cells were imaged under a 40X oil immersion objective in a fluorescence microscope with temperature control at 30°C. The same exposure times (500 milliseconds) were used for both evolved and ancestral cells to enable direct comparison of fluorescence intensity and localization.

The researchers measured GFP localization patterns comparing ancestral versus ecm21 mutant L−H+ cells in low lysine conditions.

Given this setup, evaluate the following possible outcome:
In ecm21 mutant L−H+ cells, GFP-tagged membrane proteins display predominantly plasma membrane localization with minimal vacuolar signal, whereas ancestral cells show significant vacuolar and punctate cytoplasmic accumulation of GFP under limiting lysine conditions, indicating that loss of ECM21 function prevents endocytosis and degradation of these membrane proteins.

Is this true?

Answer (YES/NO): YES